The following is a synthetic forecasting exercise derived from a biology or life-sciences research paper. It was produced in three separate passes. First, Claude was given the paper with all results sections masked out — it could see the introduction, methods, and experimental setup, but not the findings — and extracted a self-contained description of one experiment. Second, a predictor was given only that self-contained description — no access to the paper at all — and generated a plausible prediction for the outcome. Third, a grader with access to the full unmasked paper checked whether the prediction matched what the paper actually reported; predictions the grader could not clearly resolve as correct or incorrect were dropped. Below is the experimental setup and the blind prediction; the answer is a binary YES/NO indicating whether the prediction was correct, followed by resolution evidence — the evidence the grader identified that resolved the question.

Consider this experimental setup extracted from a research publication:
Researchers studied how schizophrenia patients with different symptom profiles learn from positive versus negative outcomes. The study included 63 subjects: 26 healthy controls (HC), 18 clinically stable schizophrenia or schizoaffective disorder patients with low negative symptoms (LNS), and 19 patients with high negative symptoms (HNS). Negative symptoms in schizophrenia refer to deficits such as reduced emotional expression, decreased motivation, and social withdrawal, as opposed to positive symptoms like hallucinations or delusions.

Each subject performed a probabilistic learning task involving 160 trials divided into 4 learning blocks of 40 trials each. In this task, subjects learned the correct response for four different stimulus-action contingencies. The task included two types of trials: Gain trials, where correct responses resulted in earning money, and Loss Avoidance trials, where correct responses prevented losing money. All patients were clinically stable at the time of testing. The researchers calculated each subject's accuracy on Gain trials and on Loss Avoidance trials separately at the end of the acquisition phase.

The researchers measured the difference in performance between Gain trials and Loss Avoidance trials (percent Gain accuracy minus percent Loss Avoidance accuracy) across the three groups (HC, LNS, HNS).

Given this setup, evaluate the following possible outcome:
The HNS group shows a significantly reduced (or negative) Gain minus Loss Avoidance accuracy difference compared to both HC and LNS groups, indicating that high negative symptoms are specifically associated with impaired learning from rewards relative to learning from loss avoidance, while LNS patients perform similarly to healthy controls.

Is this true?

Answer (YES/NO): NO